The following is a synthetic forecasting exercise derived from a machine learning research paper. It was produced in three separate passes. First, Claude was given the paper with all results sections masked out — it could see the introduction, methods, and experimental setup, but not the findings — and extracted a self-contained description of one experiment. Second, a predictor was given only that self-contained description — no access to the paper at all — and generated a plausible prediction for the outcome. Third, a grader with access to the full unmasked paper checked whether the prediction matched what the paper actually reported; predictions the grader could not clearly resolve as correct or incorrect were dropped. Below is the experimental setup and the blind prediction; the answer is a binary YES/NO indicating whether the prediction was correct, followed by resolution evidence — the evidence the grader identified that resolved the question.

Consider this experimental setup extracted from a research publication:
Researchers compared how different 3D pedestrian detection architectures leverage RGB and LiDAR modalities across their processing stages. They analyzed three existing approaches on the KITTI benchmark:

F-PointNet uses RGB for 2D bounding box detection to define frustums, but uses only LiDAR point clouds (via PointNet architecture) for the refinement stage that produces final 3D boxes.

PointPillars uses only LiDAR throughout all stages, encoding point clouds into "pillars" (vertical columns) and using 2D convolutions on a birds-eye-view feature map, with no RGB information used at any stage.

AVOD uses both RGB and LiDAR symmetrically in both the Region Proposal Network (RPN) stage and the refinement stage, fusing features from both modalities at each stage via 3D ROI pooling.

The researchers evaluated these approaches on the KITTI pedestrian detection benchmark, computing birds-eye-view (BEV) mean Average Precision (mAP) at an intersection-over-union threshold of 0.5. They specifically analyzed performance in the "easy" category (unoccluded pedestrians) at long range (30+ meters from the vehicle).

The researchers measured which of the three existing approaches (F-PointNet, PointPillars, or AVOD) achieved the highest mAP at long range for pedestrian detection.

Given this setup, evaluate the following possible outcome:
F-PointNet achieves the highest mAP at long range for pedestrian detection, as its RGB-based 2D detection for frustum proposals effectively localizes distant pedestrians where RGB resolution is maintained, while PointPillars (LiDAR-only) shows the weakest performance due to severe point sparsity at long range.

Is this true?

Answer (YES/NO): NO